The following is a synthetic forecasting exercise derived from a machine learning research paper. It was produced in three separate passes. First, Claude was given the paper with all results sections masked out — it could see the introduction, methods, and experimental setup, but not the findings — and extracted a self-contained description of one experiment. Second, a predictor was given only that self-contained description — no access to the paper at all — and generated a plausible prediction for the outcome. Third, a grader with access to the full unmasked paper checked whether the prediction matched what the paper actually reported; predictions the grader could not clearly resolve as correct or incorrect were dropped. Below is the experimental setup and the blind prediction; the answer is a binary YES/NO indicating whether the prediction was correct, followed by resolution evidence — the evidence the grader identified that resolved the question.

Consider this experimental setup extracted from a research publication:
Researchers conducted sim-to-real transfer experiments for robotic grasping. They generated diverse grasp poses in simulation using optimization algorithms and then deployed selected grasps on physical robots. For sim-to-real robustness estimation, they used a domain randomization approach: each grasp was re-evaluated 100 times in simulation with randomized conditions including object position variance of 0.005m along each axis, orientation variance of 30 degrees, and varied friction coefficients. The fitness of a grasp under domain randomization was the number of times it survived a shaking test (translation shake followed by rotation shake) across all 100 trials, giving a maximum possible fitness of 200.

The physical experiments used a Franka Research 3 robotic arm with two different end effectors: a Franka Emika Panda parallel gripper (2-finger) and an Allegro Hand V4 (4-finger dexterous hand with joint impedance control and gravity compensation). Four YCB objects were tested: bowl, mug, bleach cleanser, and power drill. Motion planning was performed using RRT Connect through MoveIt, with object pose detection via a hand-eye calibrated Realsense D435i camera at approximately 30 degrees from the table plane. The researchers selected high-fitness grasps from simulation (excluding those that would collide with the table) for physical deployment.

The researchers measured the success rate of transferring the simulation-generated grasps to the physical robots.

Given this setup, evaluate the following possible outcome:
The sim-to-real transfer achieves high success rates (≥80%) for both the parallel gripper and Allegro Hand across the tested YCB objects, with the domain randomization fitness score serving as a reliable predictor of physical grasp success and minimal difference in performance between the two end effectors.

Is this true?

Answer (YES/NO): NO